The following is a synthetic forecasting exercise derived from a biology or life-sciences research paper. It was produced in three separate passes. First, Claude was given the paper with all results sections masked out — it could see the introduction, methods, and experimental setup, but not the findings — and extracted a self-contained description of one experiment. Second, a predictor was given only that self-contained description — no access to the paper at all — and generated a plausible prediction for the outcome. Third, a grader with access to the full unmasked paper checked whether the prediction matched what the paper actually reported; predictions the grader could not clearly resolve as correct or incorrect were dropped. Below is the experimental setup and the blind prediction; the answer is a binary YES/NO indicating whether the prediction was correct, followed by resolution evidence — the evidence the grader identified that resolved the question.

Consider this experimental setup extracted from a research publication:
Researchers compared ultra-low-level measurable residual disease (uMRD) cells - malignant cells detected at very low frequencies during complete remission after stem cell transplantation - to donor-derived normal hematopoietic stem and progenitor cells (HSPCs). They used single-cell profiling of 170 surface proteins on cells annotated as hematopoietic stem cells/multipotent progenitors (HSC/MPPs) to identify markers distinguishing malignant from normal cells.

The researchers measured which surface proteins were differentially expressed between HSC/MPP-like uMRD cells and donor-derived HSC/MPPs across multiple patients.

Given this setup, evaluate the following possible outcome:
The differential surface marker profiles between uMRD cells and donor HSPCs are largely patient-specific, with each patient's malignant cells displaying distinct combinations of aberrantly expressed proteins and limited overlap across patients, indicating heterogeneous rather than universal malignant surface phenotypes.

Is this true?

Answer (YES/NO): NO